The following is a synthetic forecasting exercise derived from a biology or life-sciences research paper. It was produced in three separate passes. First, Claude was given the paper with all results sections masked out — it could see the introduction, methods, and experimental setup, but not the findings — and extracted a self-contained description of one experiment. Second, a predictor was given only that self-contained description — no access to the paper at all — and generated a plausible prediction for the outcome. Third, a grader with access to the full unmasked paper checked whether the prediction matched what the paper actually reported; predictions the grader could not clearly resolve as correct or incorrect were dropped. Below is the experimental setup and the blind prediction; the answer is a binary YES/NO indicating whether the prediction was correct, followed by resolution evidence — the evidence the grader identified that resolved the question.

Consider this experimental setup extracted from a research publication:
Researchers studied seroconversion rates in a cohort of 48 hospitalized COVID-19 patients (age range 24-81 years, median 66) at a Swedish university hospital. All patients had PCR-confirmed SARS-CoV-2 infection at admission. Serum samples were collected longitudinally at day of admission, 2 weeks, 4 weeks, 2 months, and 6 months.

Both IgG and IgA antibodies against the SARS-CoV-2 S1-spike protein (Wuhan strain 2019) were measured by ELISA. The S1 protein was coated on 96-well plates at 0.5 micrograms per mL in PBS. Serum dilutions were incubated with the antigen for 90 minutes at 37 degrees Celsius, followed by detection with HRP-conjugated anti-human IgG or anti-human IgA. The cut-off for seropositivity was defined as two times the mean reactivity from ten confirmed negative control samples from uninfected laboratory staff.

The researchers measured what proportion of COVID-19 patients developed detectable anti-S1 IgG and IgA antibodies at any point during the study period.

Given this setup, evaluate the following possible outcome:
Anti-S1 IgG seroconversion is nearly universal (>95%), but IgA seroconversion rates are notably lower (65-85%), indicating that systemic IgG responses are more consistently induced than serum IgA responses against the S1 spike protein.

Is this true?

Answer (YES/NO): NO